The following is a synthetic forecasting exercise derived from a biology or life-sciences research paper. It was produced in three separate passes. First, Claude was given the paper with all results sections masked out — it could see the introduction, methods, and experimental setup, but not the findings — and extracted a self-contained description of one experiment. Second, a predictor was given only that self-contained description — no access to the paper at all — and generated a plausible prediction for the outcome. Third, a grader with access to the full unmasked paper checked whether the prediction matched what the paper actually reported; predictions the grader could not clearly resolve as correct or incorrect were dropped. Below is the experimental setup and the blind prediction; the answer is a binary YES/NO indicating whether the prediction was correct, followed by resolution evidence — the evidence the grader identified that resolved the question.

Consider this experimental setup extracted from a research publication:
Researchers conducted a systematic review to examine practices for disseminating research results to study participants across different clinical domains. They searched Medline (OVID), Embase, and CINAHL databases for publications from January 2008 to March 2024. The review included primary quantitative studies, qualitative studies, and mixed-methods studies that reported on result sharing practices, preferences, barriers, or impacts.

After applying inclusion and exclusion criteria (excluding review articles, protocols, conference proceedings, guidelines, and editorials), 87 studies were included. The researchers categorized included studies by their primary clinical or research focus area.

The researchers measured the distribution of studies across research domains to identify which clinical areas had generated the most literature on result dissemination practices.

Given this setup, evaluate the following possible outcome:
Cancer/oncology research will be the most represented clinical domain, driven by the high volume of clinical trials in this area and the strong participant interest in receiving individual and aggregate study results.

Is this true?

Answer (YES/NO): NO